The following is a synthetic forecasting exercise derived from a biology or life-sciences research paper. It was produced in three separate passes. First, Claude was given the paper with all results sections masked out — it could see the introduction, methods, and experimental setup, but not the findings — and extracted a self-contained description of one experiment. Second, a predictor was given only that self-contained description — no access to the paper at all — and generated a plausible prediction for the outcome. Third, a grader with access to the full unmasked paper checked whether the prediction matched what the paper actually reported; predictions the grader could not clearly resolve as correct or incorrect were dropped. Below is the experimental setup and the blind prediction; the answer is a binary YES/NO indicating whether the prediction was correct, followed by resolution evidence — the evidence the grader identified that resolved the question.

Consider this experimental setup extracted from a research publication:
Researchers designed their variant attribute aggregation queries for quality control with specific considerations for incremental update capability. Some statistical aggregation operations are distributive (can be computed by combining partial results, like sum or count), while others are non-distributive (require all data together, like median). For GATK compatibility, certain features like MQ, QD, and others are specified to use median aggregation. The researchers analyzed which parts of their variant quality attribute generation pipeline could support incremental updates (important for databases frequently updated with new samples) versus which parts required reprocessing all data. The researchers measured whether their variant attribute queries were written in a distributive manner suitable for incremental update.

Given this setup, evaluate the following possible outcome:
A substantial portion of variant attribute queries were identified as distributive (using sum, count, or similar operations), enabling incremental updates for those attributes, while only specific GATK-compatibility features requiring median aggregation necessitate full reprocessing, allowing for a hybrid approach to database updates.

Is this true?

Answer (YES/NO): YES